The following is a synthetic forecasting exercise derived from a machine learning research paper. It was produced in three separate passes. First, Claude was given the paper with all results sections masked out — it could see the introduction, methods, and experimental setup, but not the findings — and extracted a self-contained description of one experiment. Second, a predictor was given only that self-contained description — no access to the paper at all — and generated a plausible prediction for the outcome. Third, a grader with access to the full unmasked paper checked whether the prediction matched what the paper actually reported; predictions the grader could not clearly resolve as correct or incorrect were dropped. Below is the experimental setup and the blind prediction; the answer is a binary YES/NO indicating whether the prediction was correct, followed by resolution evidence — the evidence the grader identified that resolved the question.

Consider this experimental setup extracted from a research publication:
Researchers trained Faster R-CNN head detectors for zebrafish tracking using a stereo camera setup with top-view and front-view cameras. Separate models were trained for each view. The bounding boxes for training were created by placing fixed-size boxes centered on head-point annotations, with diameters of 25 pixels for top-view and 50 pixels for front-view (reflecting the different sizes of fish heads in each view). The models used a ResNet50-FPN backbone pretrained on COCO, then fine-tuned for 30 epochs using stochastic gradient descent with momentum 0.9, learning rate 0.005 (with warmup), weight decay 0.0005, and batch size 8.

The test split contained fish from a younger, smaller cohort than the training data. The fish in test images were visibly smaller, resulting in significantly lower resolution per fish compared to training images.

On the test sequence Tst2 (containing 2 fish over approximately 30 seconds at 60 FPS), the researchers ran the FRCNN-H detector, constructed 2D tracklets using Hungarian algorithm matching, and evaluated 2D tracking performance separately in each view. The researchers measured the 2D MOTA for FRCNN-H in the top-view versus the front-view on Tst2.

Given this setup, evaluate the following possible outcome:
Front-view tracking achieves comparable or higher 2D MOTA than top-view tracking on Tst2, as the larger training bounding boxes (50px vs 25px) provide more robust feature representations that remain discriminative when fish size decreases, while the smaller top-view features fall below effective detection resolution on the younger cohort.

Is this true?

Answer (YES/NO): NO